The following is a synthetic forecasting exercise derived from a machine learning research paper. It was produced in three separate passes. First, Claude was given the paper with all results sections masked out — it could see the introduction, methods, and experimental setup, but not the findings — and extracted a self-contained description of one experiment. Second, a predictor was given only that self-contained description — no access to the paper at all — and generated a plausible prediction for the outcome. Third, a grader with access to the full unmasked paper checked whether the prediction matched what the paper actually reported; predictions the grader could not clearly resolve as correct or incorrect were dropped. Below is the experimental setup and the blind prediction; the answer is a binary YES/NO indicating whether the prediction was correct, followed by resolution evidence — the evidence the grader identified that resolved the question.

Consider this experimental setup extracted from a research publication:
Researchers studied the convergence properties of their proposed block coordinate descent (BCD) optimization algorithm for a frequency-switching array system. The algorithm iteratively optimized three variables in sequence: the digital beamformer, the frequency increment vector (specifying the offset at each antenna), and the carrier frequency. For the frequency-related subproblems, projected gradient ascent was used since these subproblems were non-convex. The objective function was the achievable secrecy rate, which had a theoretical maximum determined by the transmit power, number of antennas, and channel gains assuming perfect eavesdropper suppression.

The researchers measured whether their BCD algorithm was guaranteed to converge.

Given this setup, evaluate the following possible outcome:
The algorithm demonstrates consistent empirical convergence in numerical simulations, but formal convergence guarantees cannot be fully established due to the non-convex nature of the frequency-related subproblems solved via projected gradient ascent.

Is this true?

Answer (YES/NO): NO